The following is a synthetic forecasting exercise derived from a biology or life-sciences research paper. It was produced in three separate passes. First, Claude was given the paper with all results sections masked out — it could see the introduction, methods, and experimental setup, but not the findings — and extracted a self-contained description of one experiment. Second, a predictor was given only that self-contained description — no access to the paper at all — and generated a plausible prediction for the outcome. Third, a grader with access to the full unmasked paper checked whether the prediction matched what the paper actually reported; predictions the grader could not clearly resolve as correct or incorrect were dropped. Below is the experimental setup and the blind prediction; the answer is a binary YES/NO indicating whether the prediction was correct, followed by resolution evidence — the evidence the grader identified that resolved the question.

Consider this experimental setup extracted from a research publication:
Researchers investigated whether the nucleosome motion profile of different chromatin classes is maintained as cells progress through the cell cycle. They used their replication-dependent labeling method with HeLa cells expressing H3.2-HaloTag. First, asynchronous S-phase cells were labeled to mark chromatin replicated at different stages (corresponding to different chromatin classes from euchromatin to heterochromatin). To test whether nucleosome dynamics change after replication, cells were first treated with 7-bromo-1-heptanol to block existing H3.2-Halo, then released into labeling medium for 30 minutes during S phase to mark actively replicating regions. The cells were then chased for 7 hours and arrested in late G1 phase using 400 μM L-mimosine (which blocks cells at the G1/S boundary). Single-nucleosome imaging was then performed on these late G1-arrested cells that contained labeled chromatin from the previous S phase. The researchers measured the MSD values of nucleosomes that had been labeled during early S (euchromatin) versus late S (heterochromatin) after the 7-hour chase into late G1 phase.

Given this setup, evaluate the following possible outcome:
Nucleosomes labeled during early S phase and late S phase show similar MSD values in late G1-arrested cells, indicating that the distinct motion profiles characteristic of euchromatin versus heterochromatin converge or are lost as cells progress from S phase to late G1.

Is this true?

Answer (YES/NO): NO